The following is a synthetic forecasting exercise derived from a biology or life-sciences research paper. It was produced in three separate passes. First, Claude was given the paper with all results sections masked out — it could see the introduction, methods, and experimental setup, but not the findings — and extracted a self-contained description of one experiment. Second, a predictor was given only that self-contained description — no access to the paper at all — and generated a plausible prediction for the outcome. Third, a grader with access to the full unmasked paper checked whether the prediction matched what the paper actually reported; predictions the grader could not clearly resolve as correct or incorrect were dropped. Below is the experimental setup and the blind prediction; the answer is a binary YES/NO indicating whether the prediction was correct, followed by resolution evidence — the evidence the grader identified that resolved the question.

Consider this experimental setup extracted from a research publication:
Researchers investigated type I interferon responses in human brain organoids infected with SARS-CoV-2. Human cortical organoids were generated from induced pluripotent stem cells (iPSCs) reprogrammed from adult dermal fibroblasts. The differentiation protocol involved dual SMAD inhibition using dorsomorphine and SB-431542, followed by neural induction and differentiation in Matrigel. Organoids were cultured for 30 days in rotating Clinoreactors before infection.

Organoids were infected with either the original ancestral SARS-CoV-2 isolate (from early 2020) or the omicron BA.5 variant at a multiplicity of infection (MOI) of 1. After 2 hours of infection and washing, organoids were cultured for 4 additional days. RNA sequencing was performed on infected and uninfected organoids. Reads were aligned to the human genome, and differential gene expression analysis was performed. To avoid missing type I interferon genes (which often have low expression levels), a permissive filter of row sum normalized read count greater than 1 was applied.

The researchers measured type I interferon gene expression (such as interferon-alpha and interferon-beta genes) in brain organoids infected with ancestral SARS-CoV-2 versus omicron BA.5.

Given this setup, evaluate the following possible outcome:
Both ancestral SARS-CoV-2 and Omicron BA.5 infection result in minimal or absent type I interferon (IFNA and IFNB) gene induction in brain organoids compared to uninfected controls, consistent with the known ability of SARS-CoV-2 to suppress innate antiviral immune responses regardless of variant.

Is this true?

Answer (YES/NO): YES